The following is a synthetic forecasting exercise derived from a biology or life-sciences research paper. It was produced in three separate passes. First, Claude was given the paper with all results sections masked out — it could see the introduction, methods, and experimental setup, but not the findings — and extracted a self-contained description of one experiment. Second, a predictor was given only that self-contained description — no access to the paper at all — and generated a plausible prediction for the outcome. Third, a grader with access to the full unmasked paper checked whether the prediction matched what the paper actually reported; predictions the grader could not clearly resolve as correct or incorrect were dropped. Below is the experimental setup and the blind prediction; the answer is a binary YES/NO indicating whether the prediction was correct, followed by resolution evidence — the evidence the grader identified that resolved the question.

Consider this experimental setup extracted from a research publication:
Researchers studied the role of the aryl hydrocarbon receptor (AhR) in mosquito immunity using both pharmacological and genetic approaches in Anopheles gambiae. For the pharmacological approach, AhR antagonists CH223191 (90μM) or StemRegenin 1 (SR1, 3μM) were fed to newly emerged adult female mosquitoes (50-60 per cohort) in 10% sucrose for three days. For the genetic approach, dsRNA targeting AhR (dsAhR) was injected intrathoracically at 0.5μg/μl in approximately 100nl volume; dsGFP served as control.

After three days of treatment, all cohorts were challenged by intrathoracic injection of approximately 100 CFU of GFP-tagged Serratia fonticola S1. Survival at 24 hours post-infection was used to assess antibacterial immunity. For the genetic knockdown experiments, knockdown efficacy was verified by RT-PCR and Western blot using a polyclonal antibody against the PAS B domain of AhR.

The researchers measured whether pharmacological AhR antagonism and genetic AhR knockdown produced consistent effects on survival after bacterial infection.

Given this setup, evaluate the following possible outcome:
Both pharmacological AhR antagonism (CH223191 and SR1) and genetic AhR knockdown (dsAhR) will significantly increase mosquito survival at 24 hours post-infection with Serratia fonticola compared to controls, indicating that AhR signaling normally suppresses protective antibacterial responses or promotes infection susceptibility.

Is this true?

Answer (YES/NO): YES